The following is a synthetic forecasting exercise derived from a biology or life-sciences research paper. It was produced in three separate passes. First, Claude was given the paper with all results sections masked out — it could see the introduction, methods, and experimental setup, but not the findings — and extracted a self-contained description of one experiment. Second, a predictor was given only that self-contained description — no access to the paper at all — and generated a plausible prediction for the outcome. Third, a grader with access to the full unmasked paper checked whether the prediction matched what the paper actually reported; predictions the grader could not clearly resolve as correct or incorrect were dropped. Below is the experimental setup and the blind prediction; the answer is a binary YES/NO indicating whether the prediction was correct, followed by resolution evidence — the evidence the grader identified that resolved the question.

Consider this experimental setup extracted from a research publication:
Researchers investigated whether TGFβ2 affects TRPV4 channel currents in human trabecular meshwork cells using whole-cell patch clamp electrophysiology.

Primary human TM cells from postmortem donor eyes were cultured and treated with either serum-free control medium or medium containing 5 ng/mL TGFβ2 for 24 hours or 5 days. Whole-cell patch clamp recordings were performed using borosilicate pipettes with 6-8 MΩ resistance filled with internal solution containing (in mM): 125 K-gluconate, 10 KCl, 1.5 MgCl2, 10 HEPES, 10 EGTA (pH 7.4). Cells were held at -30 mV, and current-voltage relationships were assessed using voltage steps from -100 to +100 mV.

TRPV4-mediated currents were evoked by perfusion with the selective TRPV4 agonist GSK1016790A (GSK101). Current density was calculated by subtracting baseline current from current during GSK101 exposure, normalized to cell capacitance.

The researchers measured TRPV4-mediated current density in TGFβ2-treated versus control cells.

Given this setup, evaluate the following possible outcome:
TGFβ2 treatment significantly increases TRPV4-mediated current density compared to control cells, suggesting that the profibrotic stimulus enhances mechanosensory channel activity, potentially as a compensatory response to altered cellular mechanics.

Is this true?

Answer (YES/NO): NO